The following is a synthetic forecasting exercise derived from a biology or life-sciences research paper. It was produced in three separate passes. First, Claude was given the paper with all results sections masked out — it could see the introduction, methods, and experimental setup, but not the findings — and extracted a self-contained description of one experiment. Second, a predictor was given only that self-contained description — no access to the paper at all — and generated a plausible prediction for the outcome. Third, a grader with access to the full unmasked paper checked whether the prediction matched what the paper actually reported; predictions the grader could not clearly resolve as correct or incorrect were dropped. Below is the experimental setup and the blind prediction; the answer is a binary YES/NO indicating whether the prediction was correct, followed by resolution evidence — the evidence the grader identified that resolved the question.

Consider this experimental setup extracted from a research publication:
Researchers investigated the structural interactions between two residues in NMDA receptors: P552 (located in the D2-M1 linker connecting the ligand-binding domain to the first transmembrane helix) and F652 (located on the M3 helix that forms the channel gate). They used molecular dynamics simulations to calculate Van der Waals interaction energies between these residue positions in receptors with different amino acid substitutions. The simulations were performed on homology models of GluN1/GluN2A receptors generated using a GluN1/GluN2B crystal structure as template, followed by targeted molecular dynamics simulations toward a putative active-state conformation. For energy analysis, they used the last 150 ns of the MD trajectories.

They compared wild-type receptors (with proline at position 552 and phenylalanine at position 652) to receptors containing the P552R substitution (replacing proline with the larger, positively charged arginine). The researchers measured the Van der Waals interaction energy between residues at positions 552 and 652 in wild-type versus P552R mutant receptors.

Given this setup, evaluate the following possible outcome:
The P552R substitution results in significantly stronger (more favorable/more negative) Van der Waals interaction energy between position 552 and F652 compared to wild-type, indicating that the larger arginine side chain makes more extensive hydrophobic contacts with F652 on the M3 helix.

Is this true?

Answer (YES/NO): YES